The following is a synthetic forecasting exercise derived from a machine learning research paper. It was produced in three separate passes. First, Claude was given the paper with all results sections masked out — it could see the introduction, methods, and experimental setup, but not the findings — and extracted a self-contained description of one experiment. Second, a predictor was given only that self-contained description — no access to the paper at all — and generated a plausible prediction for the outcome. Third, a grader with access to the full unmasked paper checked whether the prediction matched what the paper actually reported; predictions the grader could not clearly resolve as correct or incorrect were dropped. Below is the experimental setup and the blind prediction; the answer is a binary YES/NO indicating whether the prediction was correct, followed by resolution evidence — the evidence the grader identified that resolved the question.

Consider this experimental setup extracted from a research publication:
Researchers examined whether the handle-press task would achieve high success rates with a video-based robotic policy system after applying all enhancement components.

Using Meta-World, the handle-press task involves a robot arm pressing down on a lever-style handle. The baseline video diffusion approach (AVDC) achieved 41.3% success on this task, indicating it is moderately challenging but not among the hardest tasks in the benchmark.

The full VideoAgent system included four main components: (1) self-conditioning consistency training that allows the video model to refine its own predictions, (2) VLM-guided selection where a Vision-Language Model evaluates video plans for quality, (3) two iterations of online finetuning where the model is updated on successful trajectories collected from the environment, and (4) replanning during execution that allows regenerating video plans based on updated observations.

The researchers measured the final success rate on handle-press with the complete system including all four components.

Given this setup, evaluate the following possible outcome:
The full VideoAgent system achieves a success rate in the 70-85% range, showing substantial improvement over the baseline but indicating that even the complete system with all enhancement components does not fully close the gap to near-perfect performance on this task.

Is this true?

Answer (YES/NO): NO